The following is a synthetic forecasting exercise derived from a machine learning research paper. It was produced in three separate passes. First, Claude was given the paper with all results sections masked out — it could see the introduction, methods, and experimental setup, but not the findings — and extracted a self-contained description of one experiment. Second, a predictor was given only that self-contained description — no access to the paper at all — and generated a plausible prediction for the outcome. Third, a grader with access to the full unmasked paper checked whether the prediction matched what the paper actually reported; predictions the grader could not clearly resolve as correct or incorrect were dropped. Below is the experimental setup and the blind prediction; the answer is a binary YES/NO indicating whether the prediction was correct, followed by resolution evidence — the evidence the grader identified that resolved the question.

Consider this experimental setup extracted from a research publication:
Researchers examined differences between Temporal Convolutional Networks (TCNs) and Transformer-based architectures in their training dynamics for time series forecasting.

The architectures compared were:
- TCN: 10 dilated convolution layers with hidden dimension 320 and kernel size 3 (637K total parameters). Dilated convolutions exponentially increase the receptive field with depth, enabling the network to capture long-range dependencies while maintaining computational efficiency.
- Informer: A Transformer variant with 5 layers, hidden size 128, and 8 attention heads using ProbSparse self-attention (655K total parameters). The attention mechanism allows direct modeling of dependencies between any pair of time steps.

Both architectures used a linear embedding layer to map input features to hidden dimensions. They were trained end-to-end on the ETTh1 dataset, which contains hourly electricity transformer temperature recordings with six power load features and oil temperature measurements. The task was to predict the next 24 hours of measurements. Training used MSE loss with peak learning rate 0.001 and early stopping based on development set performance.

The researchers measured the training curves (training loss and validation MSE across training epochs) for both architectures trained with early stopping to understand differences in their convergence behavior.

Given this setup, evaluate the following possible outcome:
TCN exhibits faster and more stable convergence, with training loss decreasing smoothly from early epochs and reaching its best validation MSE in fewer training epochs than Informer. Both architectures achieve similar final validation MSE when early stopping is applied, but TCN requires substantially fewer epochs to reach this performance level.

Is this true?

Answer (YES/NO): NO